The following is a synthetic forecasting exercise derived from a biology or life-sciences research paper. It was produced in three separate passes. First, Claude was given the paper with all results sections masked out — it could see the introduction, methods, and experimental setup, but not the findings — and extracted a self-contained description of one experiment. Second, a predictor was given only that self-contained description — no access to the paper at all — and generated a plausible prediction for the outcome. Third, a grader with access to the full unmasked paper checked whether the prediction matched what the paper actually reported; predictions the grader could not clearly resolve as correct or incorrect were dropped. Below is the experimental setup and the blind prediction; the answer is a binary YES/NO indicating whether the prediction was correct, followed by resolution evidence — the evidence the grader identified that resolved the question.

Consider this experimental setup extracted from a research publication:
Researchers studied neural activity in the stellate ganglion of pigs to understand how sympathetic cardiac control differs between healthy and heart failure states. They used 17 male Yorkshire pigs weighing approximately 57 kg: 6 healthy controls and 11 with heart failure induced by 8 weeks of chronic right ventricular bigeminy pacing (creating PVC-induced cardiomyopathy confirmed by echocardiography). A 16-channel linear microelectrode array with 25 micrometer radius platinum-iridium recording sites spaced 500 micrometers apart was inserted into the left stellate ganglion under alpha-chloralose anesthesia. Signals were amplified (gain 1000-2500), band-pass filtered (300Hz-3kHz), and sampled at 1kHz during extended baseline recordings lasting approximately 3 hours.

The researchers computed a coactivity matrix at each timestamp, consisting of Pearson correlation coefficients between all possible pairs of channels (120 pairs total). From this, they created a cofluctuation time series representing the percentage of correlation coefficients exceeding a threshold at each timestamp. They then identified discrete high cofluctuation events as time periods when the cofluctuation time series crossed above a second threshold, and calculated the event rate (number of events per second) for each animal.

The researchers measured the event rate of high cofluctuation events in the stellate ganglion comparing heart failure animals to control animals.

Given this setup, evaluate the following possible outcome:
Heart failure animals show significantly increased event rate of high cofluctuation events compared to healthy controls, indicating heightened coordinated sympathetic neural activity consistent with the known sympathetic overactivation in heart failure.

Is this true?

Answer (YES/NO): YES